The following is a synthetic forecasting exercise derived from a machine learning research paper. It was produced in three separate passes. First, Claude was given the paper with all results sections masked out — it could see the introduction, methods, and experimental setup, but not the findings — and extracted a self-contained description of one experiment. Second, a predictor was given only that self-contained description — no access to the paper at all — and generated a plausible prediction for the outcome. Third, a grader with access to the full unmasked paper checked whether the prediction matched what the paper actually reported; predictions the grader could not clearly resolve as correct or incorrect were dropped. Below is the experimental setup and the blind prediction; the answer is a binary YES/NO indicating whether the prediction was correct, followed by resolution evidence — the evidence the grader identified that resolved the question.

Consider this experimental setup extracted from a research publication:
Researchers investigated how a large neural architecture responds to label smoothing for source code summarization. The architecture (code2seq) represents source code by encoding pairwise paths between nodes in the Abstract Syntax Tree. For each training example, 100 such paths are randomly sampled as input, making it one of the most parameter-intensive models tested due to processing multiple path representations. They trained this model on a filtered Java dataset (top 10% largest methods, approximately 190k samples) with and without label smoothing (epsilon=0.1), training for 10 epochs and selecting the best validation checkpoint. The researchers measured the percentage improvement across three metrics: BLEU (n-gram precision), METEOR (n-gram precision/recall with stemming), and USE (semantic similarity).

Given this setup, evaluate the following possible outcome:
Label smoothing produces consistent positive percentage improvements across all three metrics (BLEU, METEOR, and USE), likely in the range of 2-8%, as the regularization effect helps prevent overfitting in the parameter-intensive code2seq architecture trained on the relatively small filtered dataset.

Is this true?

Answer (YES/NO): NO